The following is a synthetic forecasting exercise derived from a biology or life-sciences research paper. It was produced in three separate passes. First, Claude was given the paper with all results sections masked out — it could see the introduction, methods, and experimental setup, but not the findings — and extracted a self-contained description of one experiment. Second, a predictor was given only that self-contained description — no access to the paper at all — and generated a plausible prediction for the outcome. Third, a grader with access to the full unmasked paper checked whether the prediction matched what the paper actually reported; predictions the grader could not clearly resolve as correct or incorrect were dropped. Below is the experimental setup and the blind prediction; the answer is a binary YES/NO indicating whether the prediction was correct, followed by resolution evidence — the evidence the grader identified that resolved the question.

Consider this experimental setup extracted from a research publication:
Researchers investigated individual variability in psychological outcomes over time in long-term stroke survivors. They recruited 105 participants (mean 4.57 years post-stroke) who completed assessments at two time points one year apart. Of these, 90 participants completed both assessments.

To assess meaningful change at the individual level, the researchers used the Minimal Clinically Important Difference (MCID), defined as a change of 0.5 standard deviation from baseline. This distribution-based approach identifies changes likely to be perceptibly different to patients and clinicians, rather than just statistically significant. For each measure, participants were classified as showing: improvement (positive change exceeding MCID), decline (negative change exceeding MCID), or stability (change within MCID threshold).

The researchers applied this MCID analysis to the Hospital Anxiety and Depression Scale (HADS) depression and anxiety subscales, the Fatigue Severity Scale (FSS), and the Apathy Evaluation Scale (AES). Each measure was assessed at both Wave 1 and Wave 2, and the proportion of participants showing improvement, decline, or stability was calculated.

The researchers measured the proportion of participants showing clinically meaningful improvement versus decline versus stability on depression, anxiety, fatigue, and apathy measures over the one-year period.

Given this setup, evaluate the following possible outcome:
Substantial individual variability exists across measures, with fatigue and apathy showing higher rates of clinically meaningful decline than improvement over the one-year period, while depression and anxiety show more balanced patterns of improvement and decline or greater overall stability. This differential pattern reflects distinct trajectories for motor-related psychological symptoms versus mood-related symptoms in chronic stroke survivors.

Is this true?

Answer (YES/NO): NO